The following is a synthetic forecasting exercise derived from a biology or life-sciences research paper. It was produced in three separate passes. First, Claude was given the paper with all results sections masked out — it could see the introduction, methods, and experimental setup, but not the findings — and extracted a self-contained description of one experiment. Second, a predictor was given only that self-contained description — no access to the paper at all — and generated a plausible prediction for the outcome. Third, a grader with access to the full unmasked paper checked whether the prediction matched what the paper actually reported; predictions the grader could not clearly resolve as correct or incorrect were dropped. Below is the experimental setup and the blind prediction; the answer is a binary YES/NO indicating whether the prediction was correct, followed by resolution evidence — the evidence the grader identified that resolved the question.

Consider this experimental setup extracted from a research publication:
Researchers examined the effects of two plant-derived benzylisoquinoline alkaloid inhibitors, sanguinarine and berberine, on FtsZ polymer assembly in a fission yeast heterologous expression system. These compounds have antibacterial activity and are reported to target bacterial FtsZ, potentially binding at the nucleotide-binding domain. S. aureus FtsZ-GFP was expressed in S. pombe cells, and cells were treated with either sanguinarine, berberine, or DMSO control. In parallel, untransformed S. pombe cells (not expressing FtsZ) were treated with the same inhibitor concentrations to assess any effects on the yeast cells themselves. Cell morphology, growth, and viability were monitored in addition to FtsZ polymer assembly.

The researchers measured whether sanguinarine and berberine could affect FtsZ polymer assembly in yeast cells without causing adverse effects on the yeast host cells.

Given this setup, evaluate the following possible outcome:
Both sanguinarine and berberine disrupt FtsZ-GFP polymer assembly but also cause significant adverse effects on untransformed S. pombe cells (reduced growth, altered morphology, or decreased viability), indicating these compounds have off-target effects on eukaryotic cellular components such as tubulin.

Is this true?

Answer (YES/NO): NO